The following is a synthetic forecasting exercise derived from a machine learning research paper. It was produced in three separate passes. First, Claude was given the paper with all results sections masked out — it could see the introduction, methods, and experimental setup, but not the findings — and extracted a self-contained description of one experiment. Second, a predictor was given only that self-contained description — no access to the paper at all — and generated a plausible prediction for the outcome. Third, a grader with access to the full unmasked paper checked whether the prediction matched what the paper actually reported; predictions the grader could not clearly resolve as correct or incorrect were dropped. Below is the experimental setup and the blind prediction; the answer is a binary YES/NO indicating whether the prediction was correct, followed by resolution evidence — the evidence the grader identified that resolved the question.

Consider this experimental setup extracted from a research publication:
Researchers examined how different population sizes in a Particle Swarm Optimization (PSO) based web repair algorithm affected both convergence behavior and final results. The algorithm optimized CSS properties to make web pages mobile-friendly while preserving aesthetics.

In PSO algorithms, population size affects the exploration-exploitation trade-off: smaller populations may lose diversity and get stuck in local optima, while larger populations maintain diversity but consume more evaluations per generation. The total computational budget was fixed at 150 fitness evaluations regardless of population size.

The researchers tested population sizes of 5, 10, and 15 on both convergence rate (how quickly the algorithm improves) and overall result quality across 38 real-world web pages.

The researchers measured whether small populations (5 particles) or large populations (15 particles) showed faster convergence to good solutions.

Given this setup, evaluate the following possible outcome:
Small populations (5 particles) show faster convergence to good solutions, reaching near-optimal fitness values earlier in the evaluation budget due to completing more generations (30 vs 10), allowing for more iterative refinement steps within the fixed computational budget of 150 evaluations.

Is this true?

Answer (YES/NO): NO